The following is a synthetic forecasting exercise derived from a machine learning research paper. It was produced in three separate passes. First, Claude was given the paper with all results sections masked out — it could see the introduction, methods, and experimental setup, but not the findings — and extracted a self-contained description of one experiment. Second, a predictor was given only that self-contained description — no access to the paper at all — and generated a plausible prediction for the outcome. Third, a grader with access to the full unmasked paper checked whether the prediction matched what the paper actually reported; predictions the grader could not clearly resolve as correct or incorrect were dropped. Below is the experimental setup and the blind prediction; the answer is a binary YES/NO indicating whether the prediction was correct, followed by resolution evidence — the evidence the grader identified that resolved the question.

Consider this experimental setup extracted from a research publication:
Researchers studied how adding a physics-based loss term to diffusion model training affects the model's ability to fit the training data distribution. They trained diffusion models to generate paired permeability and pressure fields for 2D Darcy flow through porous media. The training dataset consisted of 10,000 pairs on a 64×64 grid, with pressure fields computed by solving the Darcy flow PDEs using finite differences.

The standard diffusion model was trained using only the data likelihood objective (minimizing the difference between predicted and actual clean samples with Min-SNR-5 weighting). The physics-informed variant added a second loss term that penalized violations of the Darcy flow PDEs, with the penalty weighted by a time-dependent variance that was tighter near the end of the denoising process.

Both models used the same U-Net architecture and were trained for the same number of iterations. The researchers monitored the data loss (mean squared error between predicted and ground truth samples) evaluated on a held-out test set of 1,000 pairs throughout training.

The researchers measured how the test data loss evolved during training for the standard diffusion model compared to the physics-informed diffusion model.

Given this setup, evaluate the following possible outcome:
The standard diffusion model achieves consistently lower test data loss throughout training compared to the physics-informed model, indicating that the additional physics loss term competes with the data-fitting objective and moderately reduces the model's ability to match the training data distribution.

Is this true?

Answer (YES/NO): NO